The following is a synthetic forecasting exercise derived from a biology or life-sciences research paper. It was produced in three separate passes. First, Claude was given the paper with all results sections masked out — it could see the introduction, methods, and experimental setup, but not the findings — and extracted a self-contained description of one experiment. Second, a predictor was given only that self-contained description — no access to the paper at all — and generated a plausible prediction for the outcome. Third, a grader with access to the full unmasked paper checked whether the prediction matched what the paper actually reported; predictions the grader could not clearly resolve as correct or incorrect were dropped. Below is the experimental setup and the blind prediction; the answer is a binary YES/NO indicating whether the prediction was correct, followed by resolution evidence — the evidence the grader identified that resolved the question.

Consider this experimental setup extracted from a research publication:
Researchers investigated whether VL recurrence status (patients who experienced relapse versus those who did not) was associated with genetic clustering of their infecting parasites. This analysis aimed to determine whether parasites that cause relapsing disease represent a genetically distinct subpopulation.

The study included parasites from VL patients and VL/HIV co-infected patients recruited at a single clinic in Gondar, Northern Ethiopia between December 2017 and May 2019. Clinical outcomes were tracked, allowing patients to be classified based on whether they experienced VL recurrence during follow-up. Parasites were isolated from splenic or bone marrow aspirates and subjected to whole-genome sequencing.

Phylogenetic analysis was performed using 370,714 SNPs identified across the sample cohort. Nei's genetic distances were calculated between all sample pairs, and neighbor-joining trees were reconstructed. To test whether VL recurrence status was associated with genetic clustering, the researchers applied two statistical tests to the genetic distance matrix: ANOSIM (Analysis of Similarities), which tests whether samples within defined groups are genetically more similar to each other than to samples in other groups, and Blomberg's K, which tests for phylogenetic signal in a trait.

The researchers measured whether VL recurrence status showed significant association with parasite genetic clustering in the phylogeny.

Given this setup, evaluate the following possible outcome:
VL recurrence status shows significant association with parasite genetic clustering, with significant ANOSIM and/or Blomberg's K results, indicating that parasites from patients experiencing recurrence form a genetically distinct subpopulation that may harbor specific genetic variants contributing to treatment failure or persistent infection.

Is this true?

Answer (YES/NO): NO